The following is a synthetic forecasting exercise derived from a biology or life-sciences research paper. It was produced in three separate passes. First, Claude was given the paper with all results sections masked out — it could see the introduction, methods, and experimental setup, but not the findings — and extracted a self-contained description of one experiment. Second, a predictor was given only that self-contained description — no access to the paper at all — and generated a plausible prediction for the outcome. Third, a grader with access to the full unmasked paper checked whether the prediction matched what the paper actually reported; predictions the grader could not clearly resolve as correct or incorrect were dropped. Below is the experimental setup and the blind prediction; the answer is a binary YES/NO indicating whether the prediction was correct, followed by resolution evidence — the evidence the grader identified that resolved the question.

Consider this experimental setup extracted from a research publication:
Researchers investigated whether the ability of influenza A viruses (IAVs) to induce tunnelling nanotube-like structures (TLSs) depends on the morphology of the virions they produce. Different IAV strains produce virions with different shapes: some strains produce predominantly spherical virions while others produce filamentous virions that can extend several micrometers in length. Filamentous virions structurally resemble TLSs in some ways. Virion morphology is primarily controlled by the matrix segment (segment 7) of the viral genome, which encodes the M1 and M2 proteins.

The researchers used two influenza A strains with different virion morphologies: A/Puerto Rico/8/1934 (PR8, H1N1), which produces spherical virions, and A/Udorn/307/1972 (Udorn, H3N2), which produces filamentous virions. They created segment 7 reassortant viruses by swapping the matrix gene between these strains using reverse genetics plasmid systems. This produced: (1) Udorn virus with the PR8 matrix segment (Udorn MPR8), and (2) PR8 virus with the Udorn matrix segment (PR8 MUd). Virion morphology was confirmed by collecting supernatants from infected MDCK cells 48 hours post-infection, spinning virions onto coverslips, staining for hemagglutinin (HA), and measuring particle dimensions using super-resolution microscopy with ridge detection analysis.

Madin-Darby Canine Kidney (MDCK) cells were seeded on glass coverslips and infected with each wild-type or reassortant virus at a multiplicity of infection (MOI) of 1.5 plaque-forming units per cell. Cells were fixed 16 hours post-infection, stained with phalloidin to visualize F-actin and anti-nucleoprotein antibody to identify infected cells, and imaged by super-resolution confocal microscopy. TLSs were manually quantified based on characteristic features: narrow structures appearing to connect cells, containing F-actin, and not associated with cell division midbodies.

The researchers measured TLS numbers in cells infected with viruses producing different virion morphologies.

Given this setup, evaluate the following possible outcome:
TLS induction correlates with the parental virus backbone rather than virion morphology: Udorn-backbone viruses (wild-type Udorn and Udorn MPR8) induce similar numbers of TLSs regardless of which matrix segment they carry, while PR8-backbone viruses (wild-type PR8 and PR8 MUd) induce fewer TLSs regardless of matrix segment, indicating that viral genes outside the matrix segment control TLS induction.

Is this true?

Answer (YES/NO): NO